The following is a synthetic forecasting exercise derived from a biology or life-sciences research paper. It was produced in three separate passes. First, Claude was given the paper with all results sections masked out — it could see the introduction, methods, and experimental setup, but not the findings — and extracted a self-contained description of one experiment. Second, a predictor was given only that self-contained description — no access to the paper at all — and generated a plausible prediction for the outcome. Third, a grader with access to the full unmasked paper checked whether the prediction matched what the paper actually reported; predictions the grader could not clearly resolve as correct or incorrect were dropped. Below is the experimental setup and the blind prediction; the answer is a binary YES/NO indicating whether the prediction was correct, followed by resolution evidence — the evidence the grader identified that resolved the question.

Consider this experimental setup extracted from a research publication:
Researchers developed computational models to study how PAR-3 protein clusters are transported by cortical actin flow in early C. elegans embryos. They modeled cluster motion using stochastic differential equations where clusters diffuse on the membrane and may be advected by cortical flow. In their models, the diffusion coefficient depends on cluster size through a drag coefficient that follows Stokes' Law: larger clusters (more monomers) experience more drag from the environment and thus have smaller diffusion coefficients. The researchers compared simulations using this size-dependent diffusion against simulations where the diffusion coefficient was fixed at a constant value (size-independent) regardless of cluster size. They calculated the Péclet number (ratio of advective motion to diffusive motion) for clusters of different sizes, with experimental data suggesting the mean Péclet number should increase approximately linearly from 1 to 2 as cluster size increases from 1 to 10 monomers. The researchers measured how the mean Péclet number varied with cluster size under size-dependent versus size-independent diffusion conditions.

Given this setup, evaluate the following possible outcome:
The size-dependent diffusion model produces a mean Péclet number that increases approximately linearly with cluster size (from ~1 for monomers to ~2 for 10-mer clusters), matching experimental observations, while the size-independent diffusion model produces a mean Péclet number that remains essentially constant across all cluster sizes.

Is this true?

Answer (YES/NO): YES